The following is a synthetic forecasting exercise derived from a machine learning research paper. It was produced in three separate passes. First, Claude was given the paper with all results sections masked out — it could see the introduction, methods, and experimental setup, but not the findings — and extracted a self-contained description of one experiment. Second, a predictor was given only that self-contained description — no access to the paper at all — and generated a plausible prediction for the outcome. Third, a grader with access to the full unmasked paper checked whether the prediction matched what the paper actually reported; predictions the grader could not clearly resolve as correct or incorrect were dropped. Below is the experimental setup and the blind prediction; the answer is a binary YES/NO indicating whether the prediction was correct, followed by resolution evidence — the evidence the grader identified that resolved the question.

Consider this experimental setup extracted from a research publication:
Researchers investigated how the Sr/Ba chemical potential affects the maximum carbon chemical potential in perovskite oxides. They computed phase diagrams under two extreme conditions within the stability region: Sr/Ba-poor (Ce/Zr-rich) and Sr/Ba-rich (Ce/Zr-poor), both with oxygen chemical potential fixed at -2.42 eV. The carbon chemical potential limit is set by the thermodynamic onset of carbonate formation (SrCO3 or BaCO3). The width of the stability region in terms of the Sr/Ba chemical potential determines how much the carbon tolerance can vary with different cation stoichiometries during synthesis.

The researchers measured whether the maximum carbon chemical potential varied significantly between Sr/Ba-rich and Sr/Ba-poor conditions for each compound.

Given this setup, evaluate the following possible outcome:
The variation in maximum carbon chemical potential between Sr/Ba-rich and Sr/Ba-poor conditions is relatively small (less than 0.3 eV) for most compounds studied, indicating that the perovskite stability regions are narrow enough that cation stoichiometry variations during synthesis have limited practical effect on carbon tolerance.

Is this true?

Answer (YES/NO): YES